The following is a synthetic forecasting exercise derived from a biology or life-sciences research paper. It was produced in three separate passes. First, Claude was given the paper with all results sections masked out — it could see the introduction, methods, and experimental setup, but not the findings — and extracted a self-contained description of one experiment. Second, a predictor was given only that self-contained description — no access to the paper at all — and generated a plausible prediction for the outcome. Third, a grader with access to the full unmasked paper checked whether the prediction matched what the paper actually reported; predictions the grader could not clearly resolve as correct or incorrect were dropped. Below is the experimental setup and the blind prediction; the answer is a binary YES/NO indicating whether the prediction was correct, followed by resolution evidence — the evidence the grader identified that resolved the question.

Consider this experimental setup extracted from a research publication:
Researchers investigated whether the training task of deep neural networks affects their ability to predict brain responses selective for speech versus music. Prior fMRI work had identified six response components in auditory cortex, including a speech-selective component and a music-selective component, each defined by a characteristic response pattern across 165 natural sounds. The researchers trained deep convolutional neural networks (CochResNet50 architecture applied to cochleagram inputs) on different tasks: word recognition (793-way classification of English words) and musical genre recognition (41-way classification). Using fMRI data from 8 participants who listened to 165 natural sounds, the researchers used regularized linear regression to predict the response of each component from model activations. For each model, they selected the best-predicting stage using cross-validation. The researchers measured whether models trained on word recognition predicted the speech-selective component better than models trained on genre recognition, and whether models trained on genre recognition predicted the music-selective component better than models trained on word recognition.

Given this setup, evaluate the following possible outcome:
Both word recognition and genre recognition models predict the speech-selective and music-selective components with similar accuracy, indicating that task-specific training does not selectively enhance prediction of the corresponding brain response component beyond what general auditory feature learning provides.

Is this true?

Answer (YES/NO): NO